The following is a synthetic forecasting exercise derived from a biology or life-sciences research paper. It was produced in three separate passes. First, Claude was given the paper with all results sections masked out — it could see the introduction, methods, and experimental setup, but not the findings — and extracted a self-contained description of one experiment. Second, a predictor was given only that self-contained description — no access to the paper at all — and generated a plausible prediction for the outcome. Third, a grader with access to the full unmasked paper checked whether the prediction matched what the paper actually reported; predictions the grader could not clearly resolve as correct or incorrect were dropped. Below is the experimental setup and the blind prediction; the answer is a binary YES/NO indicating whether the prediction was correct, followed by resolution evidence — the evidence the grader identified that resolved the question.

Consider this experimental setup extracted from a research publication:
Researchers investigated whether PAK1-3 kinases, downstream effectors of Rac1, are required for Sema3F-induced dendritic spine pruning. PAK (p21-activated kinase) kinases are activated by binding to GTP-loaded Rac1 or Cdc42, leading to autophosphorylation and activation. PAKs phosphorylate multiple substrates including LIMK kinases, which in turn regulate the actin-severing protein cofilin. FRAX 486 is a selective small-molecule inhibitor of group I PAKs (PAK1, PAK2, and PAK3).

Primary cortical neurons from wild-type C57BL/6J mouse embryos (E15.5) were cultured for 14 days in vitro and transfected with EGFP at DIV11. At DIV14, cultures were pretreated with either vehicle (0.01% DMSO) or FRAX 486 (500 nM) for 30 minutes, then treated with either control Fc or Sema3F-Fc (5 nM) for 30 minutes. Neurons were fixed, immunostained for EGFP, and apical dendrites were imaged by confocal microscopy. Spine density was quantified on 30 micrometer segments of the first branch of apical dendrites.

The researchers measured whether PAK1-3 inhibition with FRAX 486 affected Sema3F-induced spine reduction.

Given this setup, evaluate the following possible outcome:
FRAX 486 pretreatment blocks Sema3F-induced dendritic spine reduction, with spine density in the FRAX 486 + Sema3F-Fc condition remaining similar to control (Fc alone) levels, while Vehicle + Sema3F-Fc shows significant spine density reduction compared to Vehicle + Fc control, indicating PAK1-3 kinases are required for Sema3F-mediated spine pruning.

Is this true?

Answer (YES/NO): YES